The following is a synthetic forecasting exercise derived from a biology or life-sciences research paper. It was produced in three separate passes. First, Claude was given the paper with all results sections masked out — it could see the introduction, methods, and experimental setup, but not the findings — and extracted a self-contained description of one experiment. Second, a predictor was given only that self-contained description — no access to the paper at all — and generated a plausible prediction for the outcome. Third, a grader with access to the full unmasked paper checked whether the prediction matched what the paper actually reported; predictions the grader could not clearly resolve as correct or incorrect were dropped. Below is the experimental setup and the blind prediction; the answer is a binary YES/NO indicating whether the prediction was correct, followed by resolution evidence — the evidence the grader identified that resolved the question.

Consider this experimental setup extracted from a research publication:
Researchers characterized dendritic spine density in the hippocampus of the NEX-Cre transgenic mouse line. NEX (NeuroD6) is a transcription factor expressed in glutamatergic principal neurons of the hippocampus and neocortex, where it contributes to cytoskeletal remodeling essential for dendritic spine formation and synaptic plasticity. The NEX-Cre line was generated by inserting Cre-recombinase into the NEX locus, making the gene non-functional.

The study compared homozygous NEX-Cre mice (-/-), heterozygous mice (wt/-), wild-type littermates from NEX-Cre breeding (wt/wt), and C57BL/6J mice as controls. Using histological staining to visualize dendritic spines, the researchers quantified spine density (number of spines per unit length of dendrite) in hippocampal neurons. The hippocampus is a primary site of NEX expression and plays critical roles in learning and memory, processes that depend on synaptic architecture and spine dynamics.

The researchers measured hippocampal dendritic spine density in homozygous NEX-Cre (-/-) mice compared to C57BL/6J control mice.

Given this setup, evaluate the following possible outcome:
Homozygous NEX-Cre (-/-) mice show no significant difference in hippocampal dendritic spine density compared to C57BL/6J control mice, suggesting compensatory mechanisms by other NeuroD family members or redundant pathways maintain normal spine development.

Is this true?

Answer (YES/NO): NO